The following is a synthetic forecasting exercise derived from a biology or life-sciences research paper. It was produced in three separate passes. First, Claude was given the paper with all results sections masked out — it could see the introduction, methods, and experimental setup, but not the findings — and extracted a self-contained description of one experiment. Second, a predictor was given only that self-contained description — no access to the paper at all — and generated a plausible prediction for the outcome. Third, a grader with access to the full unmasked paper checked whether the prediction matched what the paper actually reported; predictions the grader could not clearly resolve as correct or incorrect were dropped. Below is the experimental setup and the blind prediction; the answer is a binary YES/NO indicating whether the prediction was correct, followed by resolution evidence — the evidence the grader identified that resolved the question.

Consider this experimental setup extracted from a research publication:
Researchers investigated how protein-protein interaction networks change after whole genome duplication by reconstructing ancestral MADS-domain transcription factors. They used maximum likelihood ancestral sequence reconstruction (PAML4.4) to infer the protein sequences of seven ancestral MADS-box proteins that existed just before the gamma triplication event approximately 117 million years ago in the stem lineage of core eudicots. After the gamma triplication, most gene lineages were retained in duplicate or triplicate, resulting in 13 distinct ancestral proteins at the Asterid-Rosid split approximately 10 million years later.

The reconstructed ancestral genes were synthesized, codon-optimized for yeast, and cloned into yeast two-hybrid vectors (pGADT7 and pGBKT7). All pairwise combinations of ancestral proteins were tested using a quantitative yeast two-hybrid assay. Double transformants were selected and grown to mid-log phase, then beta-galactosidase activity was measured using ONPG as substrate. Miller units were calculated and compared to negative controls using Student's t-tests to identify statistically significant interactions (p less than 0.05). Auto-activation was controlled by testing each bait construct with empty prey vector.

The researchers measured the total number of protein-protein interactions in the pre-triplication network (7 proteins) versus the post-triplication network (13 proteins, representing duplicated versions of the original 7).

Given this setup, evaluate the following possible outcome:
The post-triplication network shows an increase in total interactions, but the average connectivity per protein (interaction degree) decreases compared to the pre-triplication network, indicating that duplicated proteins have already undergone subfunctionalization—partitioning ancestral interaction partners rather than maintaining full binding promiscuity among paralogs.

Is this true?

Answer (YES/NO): NO